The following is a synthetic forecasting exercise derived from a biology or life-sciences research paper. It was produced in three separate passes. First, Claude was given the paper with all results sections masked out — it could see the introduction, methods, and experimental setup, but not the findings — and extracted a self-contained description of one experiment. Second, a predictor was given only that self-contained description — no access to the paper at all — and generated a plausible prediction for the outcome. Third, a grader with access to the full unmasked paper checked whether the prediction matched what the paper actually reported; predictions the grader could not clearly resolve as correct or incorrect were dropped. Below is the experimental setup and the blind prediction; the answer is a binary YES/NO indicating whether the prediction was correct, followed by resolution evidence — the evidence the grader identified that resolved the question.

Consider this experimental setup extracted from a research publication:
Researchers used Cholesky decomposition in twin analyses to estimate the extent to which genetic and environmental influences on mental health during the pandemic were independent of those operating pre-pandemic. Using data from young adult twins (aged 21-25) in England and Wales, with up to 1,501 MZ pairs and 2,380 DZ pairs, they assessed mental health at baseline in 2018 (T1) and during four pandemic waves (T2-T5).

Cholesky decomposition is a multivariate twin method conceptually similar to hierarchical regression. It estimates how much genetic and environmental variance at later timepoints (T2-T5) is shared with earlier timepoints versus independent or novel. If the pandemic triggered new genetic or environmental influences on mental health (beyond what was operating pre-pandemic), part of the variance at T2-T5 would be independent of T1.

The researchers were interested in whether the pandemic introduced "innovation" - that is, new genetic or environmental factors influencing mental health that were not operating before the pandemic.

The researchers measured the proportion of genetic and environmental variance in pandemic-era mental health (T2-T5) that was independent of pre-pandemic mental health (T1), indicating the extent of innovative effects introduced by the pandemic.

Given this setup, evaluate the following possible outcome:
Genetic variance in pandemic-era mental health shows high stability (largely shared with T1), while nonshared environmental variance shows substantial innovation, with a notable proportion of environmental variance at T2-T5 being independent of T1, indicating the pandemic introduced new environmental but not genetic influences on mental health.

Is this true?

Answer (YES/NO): NO